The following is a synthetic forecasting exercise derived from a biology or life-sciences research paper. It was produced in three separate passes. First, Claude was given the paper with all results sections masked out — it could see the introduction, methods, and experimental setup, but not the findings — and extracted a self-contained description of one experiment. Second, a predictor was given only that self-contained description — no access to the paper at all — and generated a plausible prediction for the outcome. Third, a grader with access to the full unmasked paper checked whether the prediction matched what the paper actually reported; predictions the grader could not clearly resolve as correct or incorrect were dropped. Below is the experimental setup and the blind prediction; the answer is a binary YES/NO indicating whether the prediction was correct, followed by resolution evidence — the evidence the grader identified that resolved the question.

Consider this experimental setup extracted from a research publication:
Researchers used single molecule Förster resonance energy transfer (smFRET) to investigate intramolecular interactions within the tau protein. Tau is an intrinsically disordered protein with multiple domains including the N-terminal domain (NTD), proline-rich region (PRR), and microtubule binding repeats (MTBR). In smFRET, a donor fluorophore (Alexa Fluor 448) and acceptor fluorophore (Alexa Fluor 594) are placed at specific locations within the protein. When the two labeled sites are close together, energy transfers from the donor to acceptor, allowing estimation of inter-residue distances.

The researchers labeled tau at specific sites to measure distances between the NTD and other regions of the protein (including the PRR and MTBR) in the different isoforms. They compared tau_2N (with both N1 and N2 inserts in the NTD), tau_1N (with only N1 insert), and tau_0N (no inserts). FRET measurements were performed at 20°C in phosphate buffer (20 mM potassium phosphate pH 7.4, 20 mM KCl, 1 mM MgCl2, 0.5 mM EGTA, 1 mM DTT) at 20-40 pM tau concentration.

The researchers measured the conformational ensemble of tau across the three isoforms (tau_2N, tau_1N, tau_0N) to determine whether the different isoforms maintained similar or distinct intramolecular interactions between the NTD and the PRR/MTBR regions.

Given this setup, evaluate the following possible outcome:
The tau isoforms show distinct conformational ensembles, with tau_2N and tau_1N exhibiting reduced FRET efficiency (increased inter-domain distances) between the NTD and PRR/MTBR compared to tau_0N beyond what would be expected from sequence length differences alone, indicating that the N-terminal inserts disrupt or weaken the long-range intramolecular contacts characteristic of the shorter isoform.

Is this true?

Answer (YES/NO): NO